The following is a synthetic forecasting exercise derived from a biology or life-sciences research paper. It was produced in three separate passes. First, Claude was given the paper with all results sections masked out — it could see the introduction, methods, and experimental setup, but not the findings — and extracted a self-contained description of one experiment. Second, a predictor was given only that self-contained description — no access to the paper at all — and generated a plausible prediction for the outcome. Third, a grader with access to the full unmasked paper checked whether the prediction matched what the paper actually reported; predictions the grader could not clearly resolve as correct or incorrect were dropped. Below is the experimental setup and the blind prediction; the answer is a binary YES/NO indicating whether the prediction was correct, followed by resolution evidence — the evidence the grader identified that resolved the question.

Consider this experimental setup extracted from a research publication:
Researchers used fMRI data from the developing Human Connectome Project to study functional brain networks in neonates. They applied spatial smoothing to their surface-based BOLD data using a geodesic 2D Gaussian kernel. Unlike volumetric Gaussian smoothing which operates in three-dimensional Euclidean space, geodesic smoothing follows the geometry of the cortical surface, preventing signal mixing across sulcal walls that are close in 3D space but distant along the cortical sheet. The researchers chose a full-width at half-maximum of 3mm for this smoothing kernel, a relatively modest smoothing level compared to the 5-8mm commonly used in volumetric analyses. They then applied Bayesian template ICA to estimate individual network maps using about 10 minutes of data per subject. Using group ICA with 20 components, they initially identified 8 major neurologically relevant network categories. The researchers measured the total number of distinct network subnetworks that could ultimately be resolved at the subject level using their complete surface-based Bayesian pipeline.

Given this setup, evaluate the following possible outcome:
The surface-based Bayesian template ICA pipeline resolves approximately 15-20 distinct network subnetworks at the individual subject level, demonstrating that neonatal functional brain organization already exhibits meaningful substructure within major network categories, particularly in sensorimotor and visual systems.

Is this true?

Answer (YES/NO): NO